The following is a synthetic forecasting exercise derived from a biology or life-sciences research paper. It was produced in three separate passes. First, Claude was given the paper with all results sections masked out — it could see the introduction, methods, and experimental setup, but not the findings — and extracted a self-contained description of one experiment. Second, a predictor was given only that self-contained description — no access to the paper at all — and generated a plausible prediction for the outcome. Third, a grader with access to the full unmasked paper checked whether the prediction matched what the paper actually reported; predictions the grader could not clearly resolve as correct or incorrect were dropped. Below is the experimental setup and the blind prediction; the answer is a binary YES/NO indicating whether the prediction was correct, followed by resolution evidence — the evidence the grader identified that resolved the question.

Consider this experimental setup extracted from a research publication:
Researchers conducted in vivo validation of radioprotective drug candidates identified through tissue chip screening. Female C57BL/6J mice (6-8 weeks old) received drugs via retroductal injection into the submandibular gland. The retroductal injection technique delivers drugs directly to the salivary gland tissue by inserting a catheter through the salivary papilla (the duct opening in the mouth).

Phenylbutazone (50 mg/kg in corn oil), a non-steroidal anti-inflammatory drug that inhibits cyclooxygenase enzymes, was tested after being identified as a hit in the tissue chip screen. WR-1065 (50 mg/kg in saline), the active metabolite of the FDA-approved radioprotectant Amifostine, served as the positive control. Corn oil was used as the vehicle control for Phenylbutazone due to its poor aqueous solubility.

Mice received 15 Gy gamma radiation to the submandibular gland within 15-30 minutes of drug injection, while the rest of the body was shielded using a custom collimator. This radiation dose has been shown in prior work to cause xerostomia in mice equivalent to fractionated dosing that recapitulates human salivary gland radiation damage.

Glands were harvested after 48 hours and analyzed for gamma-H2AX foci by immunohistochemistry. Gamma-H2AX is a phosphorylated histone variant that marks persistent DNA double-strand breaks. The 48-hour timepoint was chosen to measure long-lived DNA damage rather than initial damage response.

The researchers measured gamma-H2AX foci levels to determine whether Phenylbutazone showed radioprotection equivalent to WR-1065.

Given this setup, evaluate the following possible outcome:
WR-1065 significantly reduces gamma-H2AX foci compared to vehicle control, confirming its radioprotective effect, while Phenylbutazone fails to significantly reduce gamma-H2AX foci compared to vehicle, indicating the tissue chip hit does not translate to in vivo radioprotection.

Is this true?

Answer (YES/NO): NO